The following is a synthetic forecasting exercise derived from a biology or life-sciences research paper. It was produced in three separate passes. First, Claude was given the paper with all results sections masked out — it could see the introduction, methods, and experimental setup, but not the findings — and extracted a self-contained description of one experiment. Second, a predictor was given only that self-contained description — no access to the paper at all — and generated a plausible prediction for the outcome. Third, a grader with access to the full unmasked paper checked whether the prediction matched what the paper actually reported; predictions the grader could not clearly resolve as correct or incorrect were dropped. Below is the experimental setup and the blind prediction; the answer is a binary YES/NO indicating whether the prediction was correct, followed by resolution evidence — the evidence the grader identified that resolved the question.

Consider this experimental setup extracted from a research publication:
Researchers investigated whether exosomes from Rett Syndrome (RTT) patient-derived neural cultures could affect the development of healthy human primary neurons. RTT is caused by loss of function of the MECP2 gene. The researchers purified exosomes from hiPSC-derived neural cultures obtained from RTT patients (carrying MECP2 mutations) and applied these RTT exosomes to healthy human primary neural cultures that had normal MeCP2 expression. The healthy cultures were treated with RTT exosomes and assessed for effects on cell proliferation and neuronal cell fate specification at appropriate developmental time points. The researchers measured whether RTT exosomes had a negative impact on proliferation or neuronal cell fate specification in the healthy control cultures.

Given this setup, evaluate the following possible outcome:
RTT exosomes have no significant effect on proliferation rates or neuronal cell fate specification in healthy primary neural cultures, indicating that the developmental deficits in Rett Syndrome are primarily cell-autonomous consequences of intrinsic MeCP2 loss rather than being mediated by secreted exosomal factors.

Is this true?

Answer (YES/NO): NO